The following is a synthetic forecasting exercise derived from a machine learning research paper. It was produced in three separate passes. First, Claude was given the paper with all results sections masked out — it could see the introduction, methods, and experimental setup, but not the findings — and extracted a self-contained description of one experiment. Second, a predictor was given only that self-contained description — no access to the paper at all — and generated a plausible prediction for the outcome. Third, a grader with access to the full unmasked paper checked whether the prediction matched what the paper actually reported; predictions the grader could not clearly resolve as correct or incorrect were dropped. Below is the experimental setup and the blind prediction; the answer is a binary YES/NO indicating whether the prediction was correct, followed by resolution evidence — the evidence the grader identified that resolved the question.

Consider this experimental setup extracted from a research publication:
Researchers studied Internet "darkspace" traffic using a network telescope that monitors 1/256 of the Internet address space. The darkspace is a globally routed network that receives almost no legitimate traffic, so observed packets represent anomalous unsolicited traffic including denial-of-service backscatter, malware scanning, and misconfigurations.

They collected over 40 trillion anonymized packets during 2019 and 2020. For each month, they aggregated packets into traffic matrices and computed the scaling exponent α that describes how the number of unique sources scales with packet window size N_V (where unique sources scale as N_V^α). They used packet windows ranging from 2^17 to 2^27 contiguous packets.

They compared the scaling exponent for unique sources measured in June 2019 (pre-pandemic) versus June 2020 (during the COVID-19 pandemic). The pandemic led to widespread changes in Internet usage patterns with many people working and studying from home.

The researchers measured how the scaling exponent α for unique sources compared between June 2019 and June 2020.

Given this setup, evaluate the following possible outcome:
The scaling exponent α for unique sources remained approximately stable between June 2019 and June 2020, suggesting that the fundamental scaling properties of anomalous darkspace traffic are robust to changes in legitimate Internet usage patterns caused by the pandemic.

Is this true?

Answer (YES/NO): NO